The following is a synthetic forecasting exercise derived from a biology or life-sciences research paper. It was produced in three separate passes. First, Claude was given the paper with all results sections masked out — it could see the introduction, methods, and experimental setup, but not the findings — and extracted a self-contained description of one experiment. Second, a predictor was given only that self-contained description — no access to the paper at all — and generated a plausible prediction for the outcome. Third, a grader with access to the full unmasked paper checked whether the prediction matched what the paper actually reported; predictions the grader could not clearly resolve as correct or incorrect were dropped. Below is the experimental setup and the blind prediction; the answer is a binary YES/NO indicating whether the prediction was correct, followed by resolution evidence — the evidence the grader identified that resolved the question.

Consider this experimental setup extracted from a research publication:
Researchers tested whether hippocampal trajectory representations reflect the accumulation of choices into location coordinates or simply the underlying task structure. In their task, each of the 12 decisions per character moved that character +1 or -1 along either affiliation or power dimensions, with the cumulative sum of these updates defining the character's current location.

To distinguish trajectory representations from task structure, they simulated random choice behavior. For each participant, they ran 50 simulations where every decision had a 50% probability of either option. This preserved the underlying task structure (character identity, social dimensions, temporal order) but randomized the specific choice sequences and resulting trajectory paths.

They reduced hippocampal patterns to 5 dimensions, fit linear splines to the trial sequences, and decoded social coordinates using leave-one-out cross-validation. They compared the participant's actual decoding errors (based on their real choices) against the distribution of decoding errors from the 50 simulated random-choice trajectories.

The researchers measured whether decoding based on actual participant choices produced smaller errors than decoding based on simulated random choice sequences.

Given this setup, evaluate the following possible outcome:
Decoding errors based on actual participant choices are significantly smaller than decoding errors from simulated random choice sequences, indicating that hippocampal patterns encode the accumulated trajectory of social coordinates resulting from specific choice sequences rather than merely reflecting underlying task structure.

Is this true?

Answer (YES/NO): YES